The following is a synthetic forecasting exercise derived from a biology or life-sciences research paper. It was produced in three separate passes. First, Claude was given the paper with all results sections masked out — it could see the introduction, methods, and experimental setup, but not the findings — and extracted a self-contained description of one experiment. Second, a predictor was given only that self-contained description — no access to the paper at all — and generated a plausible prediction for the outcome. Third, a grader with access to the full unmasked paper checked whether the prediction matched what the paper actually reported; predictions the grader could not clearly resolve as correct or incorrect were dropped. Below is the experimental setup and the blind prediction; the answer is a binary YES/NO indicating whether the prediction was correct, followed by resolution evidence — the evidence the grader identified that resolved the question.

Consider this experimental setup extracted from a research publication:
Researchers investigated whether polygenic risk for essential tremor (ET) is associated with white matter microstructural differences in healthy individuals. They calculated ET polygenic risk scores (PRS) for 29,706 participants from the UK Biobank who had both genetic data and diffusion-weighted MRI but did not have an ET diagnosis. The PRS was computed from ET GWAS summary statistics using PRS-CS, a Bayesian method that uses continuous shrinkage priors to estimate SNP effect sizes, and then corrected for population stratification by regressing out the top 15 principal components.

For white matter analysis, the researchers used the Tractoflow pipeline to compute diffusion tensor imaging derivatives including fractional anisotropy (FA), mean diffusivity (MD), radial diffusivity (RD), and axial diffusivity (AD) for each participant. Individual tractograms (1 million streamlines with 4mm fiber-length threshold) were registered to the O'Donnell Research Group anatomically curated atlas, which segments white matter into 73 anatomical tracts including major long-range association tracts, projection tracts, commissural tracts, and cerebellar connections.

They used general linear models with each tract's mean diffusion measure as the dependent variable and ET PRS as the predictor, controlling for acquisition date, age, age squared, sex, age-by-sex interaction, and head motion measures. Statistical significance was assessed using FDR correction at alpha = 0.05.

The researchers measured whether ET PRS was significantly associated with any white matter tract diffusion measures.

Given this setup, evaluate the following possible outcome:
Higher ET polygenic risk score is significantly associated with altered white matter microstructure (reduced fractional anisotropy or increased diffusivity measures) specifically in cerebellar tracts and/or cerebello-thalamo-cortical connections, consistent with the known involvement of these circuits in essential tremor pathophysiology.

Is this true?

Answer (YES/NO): YES